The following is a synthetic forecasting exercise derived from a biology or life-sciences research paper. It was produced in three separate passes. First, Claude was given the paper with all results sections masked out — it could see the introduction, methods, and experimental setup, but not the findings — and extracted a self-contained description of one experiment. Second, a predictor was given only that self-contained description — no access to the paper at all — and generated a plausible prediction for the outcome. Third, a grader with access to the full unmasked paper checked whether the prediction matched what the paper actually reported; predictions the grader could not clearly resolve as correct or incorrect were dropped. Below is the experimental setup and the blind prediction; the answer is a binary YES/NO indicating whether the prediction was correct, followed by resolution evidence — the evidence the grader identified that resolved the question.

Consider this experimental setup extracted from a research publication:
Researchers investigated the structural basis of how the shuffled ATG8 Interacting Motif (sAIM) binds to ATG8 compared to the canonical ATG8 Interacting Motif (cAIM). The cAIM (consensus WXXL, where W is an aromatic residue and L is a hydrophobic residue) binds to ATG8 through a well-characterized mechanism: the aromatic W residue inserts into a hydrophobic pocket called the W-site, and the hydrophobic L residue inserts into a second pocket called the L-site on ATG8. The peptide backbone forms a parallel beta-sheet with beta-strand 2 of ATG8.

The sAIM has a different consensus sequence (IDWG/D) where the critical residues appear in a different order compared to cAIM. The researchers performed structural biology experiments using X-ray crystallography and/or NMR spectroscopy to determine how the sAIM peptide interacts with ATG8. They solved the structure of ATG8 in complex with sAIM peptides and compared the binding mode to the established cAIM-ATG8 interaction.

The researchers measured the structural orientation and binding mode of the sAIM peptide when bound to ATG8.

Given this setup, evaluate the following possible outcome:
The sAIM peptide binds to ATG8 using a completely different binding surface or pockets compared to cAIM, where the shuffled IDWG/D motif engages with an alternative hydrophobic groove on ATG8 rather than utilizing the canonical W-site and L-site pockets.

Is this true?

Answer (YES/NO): NO